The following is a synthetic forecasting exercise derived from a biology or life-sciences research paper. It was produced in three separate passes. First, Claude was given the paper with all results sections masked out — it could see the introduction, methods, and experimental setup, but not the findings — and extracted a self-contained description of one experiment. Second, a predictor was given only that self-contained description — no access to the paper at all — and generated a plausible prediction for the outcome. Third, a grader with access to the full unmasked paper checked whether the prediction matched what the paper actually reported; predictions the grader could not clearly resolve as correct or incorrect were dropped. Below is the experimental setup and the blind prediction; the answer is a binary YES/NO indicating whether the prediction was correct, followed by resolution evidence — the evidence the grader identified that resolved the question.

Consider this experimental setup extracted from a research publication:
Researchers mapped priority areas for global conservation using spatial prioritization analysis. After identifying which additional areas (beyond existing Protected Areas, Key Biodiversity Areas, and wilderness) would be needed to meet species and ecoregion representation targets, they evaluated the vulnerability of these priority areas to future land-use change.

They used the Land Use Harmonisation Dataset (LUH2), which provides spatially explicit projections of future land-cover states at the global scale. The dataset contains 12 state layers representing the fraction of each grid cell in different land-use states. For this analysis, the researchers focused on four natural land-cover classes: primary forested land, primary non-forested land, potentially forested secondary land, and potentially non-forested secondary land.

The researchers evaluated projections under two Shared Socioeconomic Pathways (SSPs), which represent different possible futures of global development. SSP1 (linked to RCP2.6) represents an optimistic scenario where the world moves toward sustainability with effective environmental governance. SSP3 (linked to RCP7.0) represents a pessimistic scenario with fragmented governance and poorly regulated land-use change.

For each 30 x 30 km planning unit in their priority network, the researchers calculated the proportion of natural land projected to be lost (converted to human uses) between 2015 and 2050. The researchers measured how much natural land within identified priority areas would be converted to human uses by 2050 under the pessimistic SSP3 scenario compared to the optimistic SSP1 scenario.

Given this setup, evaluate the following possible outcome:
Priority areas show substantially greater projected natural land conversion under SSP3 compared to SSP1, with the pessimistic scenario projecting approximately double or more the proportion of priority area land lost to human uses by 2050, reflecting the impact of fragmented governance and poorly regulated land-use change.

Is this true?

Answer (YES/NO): YES